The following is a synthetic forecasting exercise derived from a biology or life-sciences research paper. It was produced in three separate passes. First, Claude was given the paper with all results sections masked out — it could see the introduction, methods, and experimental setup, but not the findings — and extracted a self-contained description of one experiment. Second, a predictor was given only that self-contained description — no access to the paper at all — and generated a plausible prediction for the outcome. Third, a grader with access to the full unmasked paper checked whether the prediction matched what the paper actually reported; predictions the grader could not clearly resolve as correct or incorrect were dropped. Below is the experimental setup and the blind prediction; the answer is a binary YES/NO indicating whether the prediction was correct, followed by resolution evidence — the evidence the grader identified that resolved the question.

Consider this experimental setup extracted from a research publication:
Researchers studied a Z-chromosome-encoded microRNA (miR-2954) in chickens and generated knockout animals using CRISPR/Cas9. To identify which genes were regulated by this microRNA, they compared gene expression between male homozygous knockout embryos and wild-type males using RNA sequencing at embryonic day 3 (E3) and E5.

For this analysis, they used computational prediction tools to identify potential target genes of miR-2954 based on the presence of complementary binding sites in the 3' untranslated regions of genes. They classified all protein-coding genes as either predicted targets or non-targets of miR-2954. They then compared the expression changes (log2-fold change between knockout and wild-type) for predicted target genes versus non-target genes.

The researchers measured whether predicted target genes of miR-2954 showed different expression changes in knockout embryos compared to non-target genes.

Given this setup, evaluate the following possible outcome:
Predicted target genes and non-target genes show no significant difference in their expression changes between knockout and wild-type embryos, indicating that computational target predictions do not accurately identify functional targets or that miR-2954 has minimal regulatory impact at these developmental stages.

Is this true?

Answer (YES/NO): NO